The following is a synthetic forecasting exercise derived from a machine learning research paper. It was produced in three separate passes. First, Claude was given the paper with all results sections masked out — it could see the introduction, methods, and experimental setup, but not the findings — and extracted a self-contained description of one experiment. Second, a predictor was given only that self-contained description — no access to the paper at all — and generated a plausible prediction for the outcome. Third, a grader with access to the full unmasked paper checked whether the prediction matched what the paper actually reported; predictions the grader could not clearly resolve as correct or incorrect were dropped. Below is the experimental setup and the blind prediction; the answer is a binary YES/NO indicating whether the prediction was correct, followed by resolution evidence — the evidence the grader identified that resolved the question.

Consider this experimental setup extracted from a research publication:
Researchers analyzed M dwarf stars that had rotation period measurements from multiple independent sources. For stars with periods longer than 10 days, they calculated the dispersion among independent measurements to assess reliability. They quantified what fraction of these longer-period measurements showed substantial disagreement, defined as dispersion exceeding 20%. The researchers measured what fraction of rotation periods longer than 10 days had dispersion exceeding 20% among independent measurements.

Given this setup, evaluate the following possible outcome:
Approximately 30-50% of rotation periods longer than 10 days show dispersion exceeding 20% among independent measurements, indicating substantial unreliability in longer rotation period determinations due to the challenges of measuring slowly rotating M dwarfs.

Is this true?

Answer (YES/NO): NO